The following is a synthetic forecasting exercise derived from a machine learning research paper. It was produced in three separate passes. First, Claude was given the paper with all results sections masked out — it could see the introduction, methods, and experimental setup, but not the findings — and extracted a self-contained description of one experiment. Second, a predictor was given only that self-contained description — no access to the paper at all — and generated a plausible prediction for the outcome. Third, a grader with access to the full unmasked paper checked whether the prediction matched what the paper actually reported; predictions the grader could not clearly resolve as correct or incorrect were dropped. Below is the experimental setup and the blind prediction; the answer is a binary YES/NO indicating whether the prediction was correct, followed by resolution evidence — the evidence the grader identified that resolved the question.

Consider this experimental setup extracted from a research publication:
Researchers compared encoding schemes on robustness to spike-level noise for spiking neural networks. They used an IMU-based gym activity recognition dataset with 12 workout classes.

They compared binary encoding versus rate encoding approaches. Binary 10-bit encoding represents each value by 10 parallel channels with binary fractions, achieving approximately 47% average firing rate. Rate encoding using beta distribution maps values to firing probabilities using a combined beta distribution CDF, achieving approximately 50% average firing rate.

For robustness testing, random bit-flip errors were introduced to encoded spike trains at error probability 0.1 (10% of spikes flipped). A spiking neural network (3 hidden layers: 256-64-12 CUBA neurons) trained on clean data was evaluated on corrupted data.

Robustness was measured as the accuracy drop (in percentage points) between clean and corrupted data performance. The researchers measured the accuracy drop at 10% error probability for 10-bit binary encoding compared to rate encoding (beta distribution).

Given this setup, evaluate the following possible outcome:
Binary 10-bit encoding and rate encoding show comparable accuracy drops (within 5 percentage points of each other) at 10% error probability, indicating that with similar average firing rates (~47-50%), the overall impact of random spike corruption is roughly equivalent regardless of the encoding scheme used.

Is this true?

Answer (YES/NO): NO